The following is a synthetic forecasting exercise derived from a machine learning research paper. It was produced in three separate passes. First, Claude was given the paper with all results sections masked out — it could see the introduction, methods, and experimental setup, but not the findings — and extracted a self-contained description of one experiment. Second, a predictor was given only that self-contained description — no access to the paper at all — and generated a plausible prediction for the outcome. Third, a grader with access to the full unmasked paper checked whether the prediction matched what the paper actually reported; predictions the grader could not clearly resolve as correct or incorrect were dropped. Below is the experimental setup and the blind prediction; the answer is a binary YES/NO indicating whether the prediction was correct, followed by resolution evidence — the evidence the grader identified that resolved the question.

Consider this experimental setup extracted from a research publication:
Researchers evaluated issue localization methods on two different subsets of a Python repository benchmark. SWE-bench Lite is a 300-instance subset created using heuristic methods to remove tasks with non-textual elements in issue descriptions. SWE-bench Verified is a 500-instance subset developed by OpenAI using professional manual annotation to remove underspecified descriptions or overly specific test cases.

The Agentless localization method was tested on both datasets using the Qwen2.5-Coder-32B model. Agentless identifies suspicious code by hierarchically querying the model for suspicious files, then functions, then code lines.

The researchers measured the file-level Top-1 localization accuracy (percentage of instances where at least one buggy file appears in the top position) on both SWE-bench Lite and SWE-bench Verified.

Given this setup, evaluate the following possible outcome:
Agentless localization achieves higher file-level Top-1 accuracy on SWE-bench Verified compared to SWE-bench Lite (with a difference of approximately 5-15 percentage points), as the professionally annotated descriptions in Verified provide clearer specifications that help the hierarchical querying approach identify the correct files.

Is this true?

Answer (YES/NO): NO